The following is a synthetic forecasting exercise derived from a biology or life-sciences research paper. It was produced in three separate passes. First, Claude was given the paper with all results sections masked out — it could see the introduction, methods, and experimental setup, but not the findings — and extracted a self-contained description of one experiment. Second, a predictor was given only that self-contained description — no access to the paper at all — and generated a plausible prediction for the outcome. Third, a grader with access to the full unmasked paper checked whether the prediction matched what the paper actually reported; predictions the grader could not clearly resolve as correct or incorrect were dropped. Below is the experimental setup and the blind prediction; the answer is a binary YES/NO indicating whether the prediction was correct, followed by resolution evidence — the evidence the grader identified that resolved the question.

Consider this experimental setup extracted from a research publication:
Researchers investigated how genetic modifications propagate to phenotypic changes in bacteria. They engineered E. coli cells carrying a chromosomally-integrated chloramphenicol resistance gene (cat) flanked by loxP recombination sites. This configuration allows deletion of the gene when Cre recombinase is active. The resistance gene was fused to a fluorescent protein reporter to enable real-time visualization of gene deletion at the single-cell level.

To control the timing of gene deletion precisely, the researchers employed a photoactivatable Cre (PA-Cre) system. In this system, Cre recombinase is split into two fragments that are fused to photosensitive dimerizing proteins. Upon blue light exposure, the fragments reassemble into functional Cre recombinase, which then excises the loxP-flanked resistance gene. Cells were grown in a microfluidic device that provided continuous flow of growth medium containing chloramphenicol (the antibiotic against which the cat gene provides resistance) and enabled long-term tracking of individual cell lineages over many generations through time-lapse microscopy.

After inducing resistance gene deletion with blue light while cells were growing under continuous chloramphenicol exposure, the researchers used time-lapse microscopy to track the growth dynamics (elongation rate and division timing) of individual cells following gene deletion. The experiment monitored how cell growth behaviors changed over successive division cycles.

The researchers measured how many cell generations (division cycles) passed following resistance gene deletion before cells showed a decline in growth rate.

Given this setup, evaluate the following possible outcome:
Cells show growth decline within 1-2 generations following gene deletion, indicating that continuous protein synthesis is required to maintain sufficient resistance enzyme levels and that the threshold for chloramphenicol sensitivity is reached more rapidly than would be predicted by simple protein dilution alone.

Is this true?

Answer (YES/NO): NO